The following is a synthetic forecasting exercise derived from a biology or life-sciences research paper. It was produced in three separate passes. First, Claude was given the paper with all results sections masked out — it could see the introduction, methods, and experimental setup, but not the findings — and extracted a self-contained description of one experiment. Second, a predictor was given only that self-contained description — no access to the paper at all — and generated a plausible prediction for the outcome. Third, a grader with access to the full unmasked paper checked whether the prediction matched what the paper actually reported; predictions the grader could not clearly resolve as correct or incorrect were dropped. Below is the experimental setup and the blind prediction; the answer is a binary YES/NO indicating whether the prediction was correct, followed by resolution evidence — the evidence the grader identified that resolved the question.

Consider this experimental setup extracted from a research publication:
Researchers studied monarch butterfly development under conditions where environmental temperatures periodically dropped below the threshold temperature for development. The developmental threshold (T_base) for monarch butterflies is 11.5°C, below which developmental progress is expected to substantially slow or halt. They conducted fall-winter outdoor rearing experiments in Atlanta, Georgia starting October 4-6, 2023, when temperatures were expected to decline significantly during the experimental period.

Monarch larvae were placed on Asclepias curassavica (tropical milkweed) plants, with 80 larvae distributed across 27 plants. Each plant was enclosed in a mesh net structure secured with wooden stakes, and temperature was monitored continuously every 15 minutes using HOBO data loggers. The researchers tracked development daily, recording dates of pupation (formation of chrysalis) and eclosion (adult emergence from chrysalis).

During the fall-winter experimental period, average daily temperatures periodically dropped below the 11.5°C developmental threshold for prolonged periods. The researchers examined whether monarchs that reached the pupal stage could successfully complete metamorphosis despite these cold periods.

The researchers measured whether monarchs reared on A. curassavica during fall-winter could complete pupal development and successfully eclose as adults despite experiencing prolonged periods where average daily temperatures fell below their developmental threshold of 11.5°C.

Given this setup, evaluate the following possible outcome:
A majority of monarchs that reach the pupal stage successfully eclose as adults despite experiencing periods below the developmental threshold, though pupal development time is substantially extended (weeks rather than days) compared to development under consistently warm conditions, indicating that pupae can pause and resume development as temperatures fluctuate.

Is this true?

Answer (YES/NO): NO